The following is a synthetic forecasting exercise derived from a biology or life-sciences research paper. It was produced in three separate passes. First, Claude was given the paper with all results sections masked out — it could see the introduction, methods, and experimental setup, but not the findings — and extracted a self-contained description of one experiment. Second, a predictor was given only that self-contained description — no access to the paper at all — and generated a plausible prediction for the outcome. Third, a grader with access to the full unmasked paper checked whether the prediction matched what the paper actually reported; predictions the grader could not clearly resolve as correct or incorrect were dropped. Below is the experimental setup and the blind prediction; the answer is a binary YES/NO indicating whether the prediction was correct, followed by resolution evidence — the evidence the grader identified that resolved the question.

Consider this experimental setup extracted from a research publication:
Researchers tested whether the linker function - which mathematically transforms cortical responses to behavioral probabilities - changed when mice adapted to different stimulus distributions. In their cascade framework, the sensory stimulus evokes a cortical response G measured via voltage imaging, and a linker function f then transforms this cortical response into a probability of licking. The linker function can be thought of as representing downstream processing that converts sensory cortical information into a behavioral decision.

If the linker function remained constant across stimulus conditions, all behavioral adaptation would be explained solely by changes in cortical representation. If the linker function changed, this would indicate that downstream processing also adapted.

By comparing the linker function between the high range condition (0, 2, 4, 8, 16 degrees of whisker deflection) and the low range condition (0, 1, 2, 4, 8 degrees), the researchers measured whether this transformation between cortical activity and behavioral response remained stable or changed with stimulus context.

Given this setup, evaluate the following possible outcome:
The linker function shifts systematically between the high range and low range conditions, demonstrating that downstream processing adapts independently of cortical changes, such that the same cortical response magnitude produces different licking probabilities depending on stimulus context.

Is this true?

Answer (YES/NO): YES